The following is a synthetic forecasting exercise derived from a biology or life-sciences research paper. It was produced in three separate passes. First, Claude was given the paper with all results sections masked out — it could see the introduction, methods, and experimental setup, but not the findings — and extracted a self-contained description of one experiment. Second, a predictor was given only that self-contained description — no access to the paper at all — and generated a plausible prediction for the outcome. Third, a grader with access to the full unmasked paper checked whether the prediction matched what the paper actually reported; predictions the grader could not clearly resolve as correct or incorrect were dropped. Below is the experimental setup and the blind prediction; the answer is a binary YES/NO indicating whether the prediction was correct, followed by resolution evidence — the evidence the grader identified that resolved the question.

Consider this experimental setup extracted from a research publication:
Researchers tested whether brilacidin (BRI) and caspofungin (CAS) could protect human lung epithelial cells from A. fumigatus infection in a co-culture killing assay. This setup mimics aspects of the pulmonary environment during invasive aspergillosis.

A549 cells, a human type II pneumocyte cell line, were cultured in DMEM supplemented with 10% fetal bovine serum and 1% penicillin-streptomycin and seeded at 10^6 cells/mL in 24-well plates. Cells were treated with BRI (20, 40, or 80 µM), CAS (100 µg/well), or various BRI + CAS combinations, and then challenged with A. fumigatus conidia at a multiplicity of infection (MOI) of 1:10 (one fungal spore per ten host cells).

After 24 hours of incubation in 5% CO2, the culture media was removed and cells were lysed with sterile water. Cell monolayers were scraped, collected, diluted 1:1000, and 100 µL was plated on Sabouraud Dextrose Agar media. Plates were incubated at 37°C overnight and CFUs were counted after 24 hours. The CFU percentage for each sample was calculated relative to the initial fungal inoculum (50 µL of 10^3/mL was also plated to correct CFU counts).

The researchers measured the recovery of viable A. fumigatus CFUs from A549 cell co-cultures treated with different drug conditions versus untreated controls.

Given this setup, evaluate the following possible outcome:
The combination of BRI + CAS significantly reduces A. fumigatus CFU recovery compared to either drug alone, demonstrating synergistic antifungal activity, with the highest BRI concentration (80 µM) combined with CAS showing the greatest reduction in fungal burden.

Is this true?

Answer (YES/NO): YES